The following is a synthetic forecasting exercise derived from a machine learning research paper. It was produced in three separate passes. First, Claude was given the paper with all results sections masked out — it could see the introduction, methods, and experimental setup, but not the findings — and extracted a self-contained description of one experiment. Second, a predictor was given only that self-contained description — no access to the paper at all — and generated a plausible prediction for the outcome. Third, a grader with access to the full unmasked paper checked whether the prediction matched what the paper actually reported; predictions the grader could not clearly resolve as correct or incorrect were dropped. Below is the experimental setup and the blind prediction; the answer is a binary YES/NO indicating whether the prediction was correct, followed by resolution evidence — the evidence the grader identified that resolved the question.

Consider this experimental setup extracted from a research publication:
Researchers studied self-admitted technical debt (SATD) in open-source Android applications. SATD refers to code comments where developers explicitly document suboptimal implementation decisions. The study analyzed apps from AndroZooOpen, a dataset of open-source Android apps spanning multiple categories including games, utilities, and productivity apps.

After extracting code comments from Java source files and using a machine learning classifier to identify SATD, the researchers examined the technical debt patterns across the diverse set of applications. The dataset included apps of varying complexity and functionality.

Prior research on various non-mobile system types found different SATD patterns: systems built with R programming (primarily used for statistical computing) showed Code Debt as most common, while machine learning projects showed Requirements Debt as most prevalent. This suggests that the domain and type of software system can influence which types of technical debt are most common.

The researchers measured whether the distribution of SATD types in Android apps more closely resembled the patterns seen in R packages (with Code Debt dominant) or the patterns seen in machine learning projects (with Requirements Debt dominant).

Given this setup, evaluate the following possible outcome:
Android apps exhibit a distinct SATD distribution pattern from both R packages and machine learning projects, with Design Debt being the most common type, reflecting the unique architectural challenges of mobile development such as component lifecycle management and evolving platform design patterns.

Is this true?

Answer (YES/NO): NO